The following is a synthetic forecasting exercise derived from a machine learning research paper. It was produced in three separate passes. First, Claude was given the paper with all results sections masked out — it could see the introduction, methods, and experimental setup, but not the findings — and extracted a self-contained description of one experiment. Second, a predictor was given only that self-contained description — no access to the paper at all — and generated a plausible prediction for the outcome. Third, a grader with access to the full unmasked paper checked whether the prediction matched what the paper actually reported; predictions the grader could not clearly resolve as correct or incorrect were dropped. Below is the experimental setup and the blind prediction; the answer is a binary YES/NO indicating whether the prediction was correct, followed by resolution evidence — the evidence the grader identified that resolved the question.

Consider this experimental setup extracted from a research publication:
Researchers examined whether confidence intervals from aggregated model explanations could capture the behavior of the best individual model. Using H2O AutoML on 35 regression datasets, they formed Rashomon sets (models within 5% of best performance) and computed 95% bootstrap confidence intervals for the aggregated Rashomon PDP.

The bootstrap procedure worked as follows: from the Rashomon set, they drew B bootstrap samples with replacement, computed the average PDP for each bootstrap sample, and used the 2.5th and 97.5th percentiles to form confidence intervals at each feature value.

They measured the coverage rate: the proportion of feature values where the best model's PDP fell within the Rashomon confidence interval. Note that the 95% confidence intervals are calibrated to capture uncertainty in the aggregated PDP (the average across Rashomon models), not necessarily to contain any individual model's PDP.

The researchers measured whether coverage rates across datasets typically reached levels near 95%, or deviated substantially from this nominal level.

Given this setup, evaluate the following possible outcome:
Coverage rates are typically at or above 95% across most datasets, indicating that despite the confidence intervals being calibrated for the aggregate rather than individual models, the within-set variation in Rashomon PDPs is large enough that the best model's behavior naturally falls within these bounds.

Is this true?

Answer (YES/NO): NO